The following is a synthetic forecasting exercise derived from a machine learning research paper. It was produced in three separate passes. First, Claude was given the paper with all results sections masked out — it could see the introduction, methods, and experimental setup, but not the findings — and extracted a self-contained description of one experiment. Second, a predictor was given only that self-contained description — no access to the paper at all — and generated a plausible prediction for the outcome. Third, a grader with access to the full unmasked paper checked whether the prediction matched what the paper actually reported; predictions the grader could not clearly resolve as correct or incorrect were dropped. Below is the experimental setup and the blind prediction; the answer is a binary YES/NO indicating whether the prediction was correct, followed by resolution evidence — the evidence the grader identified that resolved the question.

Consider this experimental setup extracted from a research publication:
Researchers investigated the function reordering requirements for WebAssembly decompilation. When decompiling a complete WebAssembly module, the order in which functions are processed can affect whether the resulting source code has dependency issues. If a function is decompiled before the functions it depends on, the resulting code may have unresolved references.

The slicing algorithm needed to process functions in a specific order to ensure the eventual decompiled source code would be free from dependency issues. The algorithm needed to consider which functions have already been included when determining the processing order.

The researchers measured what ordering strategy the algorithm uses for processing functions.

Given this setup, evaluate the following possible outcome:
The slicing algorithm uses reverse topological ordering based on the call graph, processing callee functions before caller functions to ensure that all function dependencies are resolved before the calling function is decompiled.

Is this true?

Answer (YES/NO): NO